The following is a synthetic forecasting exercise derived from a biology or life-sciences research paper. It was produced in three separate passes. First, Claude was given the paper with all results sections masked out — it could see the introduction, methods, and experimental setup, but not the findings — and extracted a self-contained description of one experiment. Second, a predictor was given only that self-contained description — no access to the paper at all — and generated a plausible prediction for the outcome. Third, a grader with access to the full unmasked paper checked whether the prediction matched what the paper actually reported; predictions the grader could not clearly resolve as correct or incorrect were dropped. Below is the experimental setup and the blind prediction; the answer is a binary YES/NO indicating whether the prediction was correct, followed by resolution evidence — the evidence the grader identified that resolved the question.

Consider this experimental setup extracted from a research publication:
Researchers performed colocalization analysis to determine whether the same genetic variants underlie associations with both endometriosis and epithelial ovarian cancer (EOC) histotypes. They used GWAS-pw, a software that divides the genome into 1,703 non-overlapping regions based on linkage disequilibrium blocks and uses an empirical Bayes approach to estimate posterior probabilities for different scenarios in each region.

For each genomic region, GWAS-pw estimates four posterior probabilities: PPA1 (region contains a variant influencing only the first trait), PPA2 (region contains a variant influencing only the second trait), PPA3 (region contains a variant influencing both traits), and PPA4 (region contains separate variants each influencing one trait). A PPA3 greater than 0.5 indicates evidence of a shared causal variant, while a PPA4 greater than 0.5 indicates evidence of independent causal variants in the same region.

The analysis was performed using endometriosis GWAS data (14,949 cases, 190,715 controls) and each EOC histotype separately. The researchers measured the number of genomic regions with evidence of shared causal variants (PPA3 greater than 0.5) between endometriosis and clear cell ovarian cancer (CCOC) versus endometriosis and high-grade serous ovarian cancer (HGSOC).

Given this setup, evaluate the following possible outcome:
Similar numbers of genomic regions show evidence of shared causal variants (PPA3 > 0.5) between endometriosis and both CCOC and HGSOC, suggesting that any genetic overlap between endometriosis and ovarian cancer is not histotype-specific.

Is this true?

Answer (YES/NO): NO